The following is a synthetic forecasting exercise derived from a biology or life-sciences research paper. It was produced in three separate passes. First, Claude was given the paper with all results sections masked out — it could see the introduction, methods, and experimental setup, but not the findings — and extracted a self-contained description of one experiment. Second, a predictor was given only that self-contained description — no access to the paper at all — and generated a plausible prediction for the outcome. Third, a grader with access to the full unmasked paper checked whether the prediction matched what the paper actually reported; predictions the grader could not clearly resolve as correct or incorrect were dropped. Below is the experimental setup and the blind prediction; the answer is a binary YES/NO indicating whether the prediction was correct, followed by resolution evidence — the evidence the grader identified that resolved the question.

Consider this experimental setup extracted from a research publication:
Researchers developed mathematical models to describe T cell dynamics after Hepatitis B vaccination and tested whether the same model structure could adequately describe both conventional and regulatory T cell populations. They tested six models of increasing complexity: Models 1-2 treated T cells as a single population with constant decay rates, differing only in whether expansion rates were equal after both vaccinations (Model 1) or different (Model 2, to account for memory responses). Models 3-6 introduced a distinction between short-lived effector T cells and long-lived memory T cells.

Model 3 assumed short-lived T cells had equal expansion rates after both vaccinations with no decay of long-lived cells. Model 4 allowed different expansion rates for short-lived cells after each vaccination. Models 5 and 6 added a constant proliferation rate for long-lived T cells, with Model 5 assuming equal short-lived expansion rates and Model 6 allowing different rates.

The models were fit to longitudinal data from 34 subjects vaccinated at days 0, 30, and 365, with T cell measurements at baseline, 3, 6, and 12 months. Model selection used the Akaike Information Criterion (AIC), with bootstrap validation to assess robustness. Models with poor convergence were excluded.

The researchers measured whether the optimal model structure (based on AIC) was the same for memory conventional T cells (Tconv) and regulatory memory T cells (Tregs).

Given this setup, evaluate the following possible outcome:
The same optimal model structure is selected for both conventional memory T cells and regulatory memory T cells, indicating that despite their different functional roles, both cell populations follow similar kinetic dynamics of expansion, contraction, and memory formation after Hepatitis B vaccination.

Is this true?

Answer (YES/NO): NO